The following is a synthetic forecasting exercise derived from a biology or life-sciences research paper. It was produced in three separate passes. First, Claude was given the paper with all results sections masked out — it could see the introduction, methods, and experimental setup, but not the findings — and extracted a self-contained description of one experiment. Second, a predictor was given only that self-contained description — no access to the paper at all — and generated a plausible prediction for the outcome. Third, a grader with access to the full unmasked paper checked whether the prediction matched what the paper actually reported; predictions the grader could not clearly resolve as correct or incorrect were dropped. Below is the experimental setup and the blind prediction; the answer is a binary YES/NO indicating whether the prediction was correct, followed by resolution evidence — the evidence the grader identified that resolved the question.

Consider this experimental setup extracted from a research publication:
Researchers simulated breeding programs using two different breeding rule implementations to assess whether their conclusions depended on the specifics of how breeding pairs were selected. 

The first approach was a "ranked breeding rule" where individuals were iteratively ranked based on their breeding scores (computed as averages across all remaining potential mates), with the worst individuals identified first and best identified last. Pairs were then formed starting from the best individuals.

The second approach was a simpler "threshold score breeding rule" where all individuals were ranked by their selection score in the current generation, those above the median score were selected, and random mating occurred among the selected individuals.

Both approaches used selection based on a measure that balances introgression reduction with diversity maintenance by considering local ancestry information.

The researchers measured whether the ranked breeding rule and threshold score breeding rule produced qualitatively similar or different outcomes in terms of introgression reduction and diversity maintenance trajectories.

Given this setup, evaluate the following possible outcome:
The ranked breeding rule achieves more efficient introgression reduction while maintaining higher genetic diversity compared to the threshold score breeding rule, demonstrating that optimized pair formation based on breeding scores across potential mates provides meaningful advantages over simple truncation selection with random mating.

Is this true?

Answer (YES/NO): NO